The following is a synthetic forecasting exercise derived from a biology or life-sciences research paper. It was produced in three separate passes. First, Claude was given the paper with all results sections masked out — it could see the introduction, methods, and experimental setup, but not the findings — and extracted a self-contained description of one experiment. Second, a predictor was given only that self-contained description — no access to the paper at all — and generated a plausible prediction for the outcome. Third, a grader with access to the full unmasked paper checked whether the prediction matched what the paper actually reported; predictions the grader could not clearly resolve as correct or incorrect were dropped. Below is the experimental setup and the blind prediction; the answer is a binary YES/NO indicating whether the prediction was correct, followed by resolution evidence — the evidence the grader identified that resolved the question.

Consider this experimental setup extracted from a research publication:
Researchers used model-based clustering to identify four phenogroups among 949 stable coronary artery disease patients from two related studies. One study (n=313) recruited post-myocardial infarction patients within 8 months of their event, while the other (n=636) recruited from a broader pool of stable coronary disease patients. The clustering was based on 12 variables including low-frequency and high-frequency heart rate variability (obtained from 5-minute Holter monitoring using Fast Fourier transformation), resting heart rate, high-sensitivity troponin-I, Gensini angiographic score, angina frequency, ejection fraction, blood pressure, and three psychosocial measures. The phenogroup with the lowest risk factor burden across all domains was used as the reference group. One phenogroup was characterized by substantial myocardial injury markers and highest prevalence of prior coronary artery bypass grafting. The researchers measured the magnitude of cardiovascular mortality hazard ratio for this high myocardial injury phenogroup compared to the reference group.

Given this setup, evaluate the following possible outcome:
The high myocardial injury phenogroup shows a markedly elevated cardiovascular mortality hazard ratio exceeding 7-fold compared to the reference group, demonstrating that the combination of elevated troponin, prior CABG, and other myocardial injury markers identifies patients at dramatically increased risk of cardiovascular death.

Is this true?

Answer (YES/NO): YES